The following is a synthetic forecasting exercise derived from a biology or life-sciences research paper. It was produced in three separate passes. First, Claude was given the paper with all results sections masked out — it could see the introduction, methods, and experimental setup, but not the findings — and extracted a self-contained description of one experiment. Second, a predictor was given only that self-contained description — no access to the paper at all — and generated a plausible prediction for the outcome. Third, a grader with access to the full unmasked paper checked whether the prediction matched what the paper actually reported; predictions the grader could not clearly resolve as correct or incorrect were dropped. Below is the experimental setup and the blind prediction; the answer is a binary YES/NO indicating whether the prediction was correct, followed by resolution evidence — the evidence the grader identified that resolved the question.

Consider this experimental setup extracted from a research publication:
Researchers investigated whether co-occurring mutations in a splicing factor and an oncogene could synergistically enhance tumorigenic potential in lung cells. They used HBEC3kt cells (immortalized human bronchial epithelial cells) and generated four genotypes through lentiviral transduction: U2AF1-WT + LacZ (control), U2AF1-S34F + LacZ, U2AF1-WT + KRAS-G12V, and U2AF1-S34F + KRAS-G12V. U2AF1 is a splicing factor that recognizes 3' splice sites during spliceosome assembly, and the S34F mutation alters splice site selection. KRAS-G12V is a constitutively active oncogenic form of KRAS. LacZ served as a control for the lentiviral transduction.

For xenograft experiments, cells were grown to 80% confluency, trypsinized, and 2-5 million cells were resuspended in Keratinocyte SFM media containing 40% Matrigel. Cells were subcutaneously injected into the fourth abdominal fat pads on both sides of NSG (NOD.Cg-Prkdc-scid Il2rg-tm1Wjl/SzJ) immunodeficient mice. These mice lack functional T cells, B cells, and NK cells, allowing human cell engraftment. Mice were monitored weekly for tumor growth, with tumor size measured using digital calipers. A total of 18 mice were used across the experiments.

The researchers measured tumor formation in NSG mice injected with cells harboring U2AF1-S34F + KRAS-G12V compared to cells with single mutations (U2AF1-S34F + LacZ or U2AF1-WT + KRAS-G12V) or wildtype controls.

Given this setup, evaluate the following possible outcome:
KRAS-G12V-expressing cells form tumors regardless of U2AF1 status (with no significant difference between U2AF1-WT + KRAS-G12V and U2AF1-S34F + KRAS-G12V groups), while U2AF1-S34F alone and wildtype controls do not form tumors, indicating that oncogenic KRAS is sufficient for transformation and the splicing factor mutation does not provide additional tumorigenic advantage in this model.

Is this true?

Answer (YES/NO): NO